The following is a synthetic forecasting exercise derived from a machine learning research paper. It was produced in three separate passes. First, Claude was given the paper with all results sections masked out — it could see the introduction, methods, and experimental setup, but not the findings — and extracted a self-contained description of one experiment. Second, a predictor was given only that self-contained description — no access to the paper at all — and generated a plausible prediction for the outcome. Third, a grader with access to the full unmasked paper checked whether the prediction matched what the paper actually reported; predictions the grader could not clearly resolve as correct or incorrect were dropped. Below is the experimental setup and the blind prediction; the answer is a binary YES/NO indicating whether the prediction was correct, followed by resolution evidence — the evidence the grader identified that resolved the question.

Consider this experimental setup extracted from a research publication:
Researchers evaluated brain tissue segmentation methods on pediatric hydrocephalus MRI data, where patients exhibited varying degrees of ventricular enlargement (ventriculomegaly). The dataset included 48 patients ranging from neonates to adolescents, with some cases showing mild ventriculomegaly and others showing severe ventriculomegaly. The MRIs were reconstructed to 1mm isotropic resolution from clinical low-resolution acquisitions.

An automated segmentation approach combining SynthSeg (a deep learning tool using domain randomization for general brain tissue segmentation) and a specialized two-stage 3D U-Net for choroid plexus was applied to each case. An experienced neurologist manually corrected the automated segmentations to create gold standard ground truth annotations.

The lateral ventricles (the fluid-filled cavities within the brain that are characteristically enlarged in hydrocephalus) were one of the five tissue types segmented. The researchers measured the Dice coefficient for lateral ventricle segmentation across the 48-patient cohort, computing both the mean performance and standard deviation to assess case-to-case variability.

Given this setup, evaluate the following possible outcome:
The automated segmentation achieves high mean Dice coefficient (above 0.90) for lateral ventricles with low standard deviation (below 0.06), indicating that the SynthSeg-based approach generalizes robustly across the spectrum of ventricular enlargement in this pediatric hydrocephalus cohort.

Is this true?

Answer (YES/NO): NO